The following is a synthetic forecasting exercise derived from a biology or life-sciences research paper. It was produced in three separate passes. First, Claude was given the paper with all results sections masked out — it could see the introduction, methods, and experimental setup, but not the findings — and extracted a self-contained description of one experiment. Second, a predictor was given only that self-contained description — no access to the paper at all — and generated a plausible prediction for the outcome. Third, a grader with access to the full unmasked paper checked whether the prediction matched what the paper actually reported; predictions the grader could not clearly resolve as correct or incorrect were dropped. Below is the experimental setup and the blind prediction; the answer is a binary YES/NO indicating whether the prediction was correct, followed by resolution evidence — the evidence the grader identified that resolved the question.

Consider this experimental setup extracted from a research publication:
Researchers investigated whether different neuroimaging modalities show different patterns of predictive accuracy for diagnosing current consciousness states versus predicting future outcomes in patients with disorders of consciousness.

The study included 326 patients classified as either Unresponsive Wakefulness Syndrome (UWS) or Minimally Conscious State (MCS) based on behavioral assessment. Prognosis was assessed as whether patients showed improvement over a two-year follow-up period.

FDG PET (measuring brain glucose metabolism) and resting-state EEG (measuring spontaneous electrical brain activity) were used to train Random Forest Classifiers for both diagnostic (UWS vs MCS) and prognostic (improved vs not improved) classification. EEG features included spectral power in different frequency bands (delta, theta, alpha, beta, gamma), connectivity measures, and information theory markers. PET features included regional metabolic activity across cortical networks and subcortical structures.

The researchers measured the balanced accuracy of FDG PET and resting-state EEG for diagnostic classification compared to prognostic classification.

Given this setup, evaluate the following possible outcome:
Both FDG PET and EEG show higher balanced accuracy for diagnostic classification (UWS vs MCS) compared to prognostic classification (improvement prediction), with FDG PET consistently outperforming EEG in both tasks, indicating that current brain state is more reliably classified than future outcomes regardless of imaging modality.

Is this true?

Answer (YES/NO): NO